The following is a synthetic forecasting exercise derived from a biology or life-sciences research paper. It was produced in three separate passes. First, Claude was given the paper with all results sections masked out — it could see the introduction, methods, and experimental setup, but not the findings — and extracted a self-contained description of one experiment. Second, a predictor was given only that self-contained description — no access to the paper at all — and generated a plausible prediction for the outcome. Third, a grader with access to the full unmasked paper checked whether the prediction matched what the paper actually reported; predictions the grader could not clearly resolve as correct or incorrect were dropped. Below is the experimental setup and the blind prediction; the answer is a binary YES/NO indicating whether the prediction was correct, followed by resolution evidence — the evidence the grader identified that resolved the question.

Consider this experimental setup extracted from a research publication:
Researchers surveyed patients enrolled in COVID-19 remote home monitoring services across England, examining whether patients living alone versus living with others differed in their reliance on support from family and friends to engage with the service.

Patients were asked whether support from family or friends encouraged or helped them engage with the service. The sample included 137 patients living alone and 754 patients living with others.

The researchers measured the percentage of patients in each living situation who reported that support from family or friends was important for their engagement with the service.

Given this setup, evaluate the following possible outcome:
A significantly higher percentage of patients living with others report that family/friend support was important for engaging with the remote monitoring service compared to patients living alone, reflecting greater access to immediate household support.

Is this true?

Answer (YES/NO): NO